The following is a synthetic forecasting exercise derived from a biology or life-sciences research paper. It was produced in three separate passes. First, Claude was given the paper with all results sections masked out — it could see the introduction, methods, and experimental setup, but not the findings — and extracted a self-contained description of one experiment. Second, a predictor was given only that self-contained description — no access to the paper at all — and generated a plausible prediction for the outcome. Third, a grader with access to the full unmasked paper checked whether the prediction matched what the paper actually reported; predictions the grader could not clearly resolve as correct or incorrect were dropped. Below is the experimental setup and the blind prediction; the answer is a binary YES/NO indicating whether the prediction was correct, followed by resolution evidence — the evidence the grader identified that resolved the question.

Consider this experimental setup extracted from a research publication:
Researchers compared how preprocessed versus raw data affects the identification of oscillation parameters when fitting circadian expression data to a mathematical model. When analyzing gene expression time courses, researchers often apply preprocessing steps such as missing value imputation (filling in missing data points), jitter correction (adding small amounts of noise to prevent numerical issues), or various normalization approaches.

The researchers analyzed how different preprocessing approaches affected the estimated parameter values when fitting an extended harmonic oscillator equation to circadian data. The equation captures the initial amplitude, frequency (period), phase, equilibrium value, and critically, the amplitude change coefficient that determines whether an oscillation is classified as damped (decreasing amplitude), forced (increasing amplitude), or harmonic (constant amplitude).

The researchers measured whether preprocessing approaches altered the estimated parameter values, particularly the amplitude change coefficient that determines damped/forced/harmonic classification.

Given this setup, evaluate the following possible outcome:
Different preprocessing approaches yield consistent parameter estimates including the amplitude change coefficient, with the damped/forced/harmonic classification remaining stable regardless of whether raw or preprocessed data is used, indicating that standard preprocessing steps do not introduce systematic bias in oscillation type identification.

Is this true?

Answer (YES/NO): NO